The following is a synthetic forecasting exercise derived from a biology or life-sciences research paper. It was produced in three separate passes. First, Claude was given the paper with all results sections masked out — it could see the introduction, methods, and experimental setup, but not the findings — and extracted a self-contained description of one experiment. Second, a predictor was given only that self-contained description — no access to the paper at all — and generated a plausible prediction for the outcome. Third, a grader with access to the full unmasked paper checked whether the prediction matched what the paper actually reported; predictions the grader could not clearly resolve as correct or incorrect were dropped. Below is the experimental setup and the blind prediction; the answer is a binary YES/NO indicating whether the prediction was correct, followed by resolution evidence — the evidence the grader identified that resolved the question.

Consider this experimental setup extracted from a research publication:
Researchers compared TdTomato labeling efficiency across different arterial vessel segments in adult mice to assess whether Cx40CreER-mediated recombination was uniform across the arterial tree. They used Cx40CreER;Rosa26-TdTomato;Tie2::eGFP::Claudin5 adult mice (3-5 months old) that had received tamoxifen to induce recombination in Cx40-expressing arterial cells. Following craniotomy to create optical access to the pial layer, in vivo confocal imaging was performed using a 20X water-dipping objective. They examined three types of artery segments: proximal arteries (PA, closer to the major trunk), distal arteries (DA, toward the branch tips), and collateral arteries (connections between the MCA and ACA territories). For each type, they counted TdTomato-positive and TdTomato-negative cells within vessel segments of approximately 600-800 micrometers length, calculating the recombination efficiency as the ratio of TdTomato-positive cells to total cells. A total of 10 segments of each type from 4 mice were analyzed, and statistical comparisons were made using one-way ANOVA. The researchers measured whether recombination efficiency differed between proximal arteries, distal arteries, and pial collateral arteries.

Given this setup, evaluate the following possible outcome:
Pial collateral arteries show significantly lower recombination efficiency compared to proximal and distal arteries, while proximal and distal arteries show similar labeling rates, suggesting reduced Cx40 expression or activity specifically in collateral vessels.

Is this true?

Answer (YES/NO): YES